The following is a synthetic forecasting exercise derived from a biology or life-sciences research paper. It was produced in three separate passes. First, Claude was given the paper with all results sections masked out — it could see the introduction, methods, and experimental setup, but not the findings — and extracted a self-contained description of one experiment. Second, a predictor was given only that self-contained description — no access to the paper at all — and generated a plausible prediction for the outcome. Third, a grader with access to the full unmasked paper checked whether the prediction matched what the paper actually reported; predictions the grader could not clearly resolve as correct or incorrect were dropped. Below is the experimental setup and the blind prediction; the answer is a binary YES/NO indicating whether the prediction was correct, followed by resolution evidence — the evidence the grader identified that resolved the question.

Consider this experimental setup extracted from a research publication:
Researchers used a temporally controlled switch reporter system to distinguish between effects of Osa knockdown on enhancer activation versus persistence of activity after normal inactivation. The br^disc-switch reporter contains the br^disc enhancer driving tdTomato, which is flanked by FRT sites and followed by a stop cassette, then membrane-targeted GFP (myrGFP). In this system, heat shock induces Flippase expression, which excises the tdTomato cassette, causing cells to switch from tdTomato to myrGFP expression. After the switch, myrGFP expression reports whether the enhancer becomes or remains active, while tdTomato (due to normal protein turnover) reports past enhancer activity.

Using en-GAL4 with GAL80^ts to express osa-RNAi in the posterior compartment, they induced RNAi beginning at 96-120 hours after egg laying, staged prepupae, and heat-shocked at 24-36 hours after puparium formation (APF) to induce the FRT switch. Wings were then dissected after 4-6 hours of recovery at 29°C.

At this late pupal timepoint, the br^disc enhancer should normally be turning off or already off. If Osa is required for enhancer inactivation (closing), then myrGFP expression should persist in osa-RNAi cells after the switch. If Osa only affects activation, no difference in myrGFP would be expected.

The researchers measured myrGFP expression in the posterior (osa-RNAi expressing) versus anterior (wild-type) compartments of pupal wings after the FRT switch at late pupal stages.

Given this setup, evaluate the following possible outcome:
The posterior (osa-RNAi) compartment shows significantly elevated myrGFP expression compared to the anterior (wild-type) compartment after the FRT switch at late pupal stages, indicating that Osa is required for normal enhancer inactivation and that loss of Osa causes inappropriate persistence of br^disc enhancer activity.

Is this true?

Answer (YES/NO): NO